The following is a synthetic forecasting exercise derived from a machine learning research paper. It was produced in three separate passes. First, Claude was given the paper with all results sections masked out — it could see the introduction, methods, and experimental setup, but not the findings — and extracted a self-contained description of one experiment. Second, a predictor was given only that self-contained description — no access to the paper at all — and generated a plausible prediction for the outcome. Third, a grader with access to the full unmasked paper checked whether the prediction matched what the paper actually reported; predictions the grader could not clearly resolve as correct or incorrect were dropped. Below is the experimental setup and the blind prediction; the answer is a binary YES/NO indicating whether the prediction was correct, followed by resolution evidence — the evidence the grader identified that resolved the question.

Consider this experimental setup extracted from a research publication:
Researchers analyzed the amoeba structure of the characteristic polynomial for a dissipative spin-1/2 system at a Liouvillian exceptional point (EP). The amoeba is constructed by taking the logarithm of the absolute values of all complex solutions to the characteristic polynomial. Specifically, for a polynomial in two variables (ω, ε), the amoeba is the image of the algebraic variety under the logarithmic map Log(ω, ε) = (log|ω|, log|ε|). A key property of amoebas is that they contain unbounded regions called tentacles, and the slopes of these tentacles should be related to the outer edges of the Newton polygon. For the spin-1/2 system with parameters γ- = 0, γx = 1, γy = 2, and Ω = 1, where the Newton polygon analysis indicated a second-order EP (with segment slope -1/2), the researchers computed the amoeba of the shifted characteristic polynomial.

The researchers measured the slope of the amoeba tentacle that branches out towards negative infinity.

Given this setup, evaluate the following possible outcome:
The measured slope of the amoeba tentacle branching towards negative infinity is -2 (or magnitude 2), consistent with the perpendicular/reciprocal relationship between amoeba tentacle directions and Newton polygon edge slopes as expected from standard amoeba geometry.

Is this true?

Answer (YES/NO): NO